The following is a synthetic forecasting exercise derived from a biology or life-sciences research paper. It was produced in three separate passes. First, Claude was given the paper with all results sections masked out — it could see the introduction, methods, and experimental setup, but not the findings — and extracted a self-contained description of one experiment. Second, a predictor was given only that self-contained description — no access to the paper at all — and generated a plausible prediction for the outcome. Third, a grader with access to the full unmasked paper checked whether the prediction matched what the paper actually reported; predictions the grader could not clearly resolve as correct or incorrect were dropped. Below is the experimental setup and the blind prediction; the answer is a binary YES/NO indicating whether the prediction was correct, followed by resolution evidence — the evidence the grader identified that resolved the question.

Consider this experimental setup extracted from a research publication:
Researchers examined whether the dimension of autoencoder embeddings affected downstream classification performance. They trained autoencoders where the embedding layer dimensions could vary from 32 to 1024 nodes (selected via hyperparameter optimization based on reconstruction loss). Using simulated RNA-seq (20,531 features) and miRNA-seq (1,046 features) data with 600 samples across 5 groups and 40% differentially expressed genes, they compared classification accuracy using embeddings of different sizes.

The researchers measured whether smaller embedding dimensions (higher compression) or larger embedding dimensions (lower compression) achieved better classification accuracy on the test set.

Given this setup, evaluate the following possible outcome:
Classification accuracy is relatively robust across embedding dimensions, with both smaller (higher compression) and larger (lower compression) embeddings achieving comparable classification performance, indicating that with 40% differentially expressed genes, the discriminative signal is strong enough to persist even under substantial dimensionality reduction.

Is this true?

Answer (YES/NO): YES